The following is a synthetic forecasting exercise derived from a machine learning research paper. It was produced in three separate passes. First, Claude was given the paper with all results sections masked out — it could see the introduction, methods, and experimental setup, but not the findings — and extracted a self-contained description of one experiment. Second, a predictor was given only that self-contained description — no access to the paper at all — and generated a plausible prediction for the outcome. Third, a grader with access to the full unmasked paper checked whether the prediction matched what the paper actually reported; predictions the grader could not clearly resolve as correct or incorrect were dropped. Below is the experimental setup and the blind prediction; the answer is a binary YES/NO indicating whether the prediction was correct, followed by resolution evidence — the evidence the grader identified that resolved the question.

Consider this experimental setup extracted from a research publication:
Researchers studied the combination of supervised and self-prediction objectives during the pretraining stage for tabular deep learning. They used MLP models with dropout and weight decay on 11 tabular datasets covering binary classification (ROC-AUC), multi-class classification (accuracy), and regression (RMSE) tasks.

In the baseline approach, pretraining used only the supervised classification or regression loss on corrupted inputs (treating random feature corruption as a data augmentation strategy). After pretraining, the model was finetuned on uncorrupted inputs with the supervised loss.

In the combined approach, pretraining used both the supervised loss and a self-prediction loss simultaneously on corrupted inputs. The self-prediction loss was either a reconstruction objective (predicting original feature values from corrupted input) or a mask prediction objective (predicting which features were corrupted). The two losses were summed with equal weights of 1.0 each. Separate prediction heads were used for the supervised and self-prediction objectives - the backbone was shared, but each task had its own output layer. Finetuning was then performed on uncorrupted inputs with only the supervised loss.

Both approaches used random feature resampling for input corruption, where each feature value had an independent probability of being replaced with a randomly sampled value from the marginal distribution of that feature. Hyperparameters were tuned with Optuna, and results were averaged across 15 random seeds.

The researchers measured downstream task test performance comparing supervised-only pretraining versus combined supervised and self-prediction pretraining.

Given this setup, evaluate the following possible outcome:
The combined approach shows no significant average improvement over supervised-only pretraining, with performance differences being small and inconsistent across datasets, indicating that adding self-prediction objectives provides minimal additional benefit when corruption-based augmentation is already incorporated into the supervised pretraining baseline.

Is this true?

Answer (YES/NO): YES